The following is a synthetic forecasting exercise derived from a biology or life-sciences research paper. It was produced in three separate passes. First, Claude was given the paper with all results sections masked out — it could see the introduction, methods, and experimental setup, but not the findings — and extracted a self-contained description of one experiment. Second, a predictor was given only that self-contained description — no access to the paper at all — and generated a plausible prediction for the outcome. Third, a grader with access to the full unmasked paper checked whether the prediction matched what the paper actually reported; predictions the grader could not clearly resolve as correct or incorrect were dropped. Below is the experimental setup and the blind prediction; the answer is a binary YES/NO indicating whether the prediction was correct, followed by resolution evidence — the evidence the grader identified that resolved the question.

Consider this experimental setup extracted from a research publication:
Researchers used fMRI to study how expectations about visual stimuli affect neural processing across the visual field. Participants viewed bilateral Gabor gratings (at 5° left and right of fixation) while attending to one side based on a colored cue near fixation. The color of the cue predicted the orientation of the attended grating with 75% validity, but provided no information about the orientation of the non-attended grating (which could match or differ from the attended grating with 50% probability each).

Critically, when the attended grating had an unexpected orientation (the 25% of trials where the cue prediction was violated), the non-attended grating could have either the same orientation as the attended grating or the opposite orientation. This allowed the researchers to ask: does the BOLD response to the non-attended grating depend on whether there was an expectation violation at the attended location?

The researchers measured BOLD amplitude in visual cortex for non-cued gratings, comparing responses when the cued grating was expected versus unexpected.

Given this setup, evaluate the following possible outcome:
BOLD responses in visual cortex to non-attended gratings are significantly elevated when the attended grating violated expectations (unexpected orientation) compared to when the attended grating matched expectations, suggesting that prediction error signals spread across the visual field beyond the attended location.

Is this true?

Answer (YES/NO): YES